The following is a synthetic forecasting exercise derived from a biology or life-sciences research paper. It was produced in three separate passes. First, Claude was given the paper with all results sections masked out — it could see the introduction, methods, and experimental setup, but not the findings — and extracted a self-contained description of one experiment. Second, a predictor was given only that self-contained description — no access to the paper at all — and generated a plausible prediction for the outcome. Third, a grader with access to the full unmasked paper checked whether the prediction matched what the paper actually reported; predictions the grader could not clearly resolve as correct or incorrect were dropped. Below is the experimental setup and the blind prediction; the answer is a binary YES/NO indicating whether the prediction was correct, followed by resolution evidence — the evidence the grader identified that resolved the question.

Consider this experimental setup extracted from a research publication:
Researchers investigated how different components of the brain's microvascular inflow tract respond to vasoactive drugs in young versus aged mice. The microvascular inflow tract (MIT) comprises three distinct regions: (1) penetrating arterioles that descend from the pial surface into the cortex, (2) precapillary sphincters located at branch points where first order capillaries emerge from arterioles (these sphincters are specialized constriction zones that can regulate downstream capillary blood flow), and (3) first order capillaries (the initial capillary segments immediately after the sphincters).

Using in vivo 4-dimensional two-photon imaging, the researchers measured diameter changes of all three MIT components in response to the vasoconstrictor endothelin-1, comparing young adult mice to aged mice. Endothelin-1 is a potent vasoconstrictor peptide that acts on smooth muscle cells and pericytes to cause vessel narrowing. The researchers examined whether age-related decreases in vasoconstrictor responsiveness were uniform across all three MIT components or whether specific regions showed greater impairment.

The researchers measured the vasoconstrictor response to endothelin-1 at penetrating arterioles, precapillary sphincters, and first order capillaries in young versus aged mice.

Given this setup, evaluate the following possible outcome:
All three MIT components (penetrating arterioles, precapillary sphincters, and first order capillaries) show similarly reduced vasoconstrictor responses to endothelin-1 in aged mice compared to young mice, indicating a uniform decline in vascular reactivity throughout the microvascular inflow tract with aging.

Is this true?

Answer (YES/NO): NO